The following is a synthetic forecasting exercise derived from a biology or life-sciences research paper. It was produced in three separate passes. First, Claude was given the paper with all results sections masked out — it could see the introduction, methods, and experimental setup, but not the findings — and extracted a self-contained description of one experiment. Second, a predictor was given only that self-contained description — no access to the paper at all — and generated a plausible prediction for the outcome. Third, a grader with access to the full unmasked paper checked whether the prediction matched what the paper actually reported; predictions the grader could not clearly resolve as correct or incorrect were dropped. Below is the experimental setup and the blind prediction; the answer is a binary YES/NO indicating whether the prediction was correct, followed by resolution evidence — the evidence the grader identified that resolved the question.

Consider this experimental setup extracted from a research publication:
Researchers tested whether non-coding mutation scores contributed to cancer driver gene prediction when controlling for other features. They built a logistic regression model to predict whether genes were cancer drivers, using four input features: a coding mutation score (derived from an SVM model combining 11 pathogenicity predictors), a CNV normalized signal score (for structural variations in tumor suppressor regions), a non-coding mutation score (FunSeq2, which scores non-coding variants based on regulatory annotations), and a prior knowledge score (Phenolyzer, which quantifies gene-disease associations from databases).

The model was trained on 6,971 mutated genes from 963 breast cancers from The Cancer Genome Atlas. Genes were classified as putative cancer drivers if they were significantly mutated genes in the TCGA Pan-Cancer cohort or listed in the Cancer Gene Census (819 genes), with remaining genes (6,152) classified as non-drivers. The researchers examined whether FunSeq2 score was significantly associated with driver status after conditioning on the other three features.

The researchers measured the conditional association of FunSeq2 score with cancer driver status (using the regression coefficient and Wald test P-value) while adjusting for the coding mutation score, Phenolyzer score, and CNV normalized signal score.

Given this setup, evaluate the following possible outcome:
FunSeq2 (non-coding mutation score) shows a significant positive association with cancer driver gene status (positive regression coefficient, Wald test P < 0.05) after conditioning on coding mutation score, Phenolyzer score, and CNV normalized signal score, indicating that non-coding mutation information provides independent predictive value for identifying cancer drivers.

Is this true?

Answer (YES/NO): YES